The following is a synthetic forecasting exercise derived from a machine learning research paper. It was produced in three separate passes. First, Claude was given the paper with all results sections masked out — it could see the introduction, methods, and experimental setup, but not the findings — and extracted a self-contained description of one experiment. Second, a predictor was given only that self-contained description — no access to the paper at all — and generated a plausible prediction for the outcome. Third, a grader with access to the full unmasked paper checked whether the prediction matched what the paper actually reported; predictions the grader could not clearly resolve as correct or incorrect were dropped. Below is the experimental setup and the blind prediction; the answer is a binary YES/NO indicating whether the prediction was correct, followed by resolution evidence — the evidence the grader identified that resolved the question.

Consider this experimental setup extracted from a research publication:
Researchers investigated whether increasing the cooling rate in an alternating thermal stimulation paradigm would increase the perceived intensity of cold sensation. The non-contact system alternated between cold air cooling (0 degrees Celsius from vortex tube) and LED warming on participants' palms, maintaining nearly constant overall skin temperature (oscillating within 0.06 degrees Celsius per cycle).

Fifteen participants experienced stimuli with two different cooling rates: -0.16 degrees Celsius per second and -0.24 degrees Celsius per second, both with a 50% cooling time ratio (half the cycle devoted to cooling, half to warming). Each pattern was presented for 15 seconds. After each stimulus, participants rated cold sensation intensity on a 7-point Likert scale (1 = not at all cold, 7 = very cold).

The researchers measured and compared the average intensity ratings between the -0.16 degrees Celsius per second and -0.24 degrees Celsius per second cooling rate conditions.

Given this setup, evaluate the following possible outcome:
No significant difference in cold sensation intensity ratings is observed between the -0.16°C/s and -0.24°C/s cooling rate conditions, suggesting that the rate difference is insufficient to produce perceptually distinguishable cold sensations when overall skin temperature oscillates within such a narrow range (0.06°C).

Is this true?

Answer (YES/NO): NO